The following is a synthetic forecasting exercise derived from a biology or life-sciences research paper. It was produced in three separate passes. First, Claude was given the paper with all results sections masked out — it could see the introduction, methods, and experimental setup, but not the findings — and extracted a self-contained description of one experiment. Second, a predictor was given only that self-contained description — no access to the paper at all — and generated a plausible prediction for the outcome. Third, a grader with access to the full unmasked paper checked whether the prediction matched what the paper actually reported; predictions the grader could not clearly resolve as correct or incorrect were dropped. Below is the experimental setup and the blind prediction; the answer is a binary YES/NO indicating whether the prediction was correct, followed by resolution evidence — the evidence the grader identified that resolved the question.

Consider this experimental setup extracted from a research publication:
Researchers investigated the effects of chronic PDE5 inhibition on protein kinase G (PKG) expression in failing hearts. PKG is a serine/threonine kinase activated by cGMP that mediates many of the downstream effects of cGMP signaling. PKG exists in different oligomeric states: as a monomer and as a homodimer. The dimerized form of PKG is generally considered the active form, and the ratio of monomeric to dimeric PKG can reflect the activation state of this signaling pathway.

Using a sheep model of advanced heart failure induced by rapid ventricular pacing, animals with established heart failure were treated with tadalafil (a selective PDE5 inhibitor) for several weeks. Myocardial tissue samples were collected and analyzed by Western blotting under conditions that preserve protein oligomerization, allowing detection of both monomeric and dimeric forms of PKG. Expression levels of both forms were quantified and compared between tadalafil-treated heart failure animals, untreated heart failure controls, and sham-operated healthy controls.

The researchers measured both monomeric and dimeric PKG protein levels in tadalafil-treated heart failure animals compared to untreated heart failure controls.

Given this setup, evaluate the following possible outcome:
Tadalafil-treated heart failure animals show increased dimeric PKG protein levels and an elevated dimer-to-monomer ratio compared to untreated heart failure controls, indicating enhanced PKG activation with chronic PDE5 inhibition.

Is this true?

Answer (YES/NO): NO